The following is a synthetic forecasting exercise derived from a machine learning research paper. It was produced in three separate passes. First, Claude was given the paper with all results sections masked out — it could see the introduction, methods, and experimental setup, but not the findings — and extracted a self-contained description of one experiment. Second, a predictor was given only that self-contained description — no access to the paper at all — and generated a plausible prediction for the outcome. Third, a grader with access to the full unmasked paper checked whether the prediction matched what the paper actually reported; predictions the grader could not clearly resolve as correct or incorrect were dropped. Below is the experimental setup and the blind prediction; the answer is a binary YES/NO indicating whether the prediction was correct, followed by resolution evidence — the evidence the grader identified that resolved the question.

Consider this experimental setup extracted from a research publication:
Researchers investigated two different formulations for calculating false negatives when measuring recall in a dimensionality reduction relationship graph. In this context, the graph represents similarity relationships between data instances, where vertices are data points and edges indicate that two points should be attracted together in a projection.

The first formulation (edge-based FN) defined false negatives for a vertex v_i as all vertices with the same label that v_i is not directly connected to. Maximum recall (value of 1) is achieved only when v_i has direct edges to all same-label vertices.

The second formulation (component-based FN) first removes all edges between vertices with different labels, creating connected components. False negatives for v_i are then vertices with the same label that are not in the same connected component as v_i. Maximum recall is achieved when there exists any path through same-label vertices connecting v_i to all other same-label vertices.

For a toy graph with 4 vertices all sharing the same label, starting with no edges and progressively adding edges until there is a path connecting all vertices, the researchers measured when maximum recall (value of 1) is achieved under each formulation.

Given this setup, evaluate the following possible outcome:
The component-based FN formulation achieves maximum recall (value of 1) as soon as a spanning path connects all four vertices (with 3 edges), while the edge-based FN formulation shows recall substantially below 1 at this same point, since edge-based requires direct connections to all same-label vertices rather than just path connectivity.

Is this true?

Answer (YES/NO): YES